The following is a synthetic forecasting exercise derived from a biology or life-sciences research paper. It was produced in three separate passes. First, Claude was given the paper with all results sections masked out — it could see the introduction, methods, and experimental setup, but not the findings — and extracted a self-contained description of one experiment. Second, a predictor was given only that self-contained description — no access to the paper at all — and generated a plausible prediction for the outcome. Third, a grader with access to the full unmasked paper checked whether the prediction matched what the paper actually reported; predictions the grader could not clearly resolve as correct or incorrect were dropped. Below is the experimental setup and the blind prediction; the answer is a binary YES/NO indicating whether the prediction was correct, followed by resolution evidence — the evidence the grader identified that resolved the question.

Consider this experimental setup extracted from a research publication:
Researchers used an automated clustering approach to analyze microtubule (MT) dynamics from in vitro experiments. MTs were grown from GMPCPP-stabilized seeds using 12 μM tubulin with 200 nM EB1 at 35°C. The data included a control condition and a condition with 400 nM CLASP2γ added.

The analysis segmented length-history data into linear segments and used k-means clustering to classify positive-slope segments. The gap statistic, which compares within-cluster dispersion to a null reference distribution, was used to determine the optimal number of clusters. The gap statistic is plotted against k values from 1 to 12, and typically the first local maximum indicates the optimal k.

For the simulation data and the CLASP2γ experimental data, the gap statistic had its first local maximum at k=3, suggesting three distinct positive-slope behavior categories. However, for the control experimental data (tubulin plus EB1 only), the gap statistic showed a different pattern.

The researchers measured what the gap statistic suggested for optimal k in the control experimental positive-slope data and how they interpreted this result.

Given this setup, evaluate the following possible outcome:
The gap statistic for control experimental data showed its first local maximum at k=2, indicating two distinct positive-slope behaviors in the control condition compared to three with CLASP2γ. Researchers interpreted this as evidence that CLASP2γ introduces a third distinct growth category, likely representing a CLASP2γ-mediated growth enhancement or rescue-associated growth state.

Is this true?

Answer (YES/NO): NO